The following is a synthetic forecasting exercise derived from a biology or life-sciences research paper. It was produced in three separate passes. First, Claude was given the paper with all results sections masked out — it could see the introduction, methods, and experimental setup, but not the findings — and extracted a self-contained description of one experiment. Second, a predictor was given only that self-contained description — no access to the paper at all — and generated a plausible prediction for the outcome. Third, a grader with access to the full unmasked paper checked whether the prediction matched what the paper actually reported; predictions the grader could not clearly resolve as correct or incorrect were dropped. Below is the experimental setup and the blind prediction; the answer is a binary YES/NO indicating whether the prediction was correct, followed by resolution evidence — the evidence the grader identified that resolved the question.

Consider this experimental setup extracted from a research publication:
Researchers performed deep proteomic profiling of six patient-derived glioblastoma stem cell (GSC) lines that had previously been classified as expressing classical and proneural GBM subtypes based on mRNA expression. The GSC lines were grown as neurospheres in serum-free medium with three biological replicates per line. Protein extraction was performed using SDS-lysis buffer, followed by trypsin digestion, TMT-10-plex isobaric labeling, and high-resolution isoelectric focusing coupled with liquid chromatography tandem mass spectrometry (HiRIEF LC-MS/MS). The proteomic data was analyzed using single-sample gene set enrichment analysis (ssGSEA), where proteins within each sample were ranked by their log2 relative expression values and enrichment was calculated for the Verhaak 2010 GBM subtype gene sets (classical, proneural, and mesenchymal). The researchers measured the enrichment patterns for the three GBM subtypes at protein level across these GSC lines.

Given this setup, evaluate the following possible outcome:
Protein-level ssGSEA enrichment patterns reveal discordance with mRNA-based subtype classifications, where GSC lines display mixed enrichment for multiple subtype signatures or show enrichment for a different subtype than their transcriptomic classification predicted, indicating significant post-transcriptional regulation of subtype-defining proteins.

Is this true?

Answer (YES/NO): YES